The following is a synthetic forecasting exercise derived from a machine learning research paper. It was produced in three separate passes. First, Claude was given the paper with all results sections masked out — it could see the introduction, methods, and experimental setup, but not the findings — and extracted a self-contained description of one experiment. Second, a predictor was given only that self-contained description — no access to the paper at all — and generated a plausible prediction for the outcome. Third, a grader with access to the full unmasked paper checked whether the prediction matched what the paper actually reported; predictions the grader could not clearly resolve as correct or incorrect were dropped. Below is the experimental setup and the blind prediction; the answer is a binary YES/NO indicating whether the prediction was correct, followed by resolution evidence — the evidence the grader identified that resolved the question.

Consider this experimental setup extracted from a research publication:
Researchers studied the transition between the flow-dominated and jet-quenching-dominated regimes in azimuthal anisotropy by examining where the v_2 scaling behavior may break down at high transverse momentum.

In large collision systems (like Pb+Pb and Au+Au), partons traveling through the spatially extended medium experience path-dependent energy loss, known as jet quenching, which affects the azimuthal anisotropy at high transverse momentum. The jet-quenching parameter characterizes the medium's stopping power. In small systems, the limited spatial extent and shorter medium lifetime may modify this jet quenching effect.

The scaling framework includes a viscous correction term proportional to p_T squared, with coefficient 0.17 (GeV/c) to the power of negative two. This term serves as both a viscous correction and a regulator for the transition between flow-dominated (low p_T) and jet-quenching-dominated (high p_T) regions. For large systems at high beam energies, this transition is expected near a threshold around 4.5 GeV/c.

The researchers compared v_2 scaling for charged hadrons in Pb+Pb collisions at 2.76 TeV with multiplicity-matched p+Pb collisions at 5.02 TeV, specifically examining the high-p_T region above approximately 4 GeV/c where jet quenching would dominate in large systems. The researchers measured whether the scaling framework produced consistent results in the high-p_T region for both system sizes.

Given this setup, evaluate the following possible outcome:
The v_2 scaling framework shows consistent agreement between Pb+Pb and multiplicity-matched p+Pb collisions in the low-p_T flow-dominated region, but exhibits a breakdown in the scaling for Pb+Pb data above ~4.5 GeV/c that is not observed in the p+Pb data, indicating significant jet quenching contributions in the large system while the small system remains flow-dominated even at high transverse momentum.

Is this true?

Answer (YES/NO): NO